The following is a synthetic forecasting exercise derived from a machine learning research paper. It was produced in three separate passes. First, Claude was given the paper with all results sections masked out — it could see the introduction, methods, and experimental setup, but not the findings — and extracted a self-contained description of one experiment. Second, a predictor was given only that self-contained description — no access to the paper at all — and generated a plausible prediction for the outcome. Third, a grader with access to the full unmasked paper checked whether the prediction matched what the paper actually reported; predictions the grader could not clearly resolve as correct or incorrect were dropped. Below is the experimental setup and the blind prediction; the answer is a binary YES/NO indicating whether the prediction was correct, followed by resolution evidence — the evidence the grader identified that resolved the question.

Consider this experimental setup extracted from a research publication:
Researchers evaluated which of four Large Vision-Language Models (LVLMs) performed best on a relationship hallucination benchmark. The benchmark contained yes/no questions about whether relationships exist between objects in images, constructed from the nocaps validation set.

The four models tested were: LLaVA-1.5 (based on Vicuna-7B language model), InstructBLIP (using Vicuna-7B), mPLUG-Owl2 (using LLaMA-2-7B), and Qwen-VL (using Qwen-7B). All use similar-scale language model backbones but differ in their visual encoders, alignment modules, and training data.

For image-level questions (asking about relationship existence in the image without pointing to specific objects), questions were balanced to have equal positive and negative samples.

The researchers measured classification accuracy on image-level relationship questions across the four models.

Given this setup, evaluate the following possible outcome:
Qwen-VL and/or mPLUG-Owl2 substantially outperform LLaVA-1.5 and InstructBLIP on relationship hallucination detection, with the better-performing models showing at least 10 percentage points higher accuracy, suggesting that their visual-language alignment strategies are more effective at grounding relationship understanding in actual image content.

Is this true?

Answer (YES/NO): NO